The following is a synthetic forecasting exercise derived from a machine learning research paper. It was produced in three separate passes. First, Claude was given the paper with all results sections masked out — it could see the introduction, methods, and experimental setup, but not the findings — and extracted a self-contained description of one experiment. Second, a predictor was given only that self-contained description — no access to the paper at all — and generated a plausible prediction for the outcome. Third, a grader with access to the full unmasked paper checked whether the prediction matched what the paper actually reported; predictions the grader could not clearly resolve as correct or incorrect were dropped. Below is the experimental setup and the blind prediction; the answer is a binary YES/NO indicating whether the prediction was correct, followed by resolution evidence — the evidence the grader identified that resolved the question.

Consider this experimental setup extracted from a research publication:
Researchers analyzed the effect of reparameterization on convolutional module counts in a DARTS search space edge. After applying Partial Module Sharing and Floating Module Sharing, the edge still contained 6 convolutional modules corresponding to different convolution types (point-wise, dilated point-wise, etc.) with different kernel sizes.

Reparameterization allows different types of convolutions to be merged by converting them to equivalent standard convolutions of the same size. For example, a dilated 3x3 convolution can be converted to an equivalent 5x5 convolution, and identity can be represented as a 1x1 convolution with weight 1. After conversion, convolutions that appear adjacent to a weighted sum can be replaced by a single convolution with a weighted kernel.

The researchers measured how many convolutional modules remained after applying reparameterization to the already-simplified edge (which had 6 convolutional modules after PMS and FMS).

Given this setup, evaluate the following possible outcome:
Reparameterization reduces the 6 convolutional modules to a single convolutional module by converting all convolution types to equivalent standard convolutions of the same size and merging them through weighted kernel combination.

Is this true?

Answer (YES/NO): NO